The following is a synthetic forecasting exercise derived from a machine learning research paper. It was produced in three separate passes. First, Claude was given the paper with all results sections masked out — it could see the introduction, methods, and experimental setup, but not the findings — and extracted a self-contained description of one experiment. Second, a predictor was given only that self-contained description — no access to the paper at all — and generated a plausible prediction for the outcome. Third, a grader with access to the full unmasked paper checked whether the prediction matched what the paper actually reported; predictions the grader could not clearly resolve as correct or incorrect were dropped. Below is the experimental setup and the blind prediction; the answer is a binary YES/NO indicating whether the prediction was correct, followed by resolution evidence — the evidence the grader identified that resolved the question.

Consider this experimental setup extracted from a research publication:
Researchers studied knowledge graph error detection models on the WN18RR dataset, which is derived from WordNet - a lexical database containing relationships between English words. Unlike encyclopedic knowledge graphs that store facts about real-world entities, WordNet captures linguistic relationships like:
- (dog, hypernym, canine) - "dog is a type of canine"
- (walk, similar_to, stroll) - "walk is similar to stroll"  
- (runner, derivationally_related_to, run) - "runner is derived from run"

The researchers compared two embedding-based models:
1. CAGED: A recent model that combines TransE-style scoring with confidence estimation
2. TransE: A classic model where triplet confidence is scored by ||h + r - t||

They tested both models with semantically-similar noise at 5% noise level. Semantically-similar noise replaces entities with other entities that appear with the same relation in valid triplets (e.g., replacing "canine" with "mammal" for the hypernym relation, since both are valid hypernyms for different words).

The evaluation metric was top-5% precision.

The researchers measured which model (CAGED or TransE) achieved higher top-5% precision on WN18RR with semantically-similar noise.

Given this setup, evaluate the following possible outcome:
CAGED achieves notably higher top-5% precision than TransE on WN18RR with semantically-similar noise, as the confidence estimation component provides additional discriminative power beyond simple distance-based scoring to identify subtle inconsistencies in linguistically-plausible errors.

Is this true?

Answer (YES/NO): NO